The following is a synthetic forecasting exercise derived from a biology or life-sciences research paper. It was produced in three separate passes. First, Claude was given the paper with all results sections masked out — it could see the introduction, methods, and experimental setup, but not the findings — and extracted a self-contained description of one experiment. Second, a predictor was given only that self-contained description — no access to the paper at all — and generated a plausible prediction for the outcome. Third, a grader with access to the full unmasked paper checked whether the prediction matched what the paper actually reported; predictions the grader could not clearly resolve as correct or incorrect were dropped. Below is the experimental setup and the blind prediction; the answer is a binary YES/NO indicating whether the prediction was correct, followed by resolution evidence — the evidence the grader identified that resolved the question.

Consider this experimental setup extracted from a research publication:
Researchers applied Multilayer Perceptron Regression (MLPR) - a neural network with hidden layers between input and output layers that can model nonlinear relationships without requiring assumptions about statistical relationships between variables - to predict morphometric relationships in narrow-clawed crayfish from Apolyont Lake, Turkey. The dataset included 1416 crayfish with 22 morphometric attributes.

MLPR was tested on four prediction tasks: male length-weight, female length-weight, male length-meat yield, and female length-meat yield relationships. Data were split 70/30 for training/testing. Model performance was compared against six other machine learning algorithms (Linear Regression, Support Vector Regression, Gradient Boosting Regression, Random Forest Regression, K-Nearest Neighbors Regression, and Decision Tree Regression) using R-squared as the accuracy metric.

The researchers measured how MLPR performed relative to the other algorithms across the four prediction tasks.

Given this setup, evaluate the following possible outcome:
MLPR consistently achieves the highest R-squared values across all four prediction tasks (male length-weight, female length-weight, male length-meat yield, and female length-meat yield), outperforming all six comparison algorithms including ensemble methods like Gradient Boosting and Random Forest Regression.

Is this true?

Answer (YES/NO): NO